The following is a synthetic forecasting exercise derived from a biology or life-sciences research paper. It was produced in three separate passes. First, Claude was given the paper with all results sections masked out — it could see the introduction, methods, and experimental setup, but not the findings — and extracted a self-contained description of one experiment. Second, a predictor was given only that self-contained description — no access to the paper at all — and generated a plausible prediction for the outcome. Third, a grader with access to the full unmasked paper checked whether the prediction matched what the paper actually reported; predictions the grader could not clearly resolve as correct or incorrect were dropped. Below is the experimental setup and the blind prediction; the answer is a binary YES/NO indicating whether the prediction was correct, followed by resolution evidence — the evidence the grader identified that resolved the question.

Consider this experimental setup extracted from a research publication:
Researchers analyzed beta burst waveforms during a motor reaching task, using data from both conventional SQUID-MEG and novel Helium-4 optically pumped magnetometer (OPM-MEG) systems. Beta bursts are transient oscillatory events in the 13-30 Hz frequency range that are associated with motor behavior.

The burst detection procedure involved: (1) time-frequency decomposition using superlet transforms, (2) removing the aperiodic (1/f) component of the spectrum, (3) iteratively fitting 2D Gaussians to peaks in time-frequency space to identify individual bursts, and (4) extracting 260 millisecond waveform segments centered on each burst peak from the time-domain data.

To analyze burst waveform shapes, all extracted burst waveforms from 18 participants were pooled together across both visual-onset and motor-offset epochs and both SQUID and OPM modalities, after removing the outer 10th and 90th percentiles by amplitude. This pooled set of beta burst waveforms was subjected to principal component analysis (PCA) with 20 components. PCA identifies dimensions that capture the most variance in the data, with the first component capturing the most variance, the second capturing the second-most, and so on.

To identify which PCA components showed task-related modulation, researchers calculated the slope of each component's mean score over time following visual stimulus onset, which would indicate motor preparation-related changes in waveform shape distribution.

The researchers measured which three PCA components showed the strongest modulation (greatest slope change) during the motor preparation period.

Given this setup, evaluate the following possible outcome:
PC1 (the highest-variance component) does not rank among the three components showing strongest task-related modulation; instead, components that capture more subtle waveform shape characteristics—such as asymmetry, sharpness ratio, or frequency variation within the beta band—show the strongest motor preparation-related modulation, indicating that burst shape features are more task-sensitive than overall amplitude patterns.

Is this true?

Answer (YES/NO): YES